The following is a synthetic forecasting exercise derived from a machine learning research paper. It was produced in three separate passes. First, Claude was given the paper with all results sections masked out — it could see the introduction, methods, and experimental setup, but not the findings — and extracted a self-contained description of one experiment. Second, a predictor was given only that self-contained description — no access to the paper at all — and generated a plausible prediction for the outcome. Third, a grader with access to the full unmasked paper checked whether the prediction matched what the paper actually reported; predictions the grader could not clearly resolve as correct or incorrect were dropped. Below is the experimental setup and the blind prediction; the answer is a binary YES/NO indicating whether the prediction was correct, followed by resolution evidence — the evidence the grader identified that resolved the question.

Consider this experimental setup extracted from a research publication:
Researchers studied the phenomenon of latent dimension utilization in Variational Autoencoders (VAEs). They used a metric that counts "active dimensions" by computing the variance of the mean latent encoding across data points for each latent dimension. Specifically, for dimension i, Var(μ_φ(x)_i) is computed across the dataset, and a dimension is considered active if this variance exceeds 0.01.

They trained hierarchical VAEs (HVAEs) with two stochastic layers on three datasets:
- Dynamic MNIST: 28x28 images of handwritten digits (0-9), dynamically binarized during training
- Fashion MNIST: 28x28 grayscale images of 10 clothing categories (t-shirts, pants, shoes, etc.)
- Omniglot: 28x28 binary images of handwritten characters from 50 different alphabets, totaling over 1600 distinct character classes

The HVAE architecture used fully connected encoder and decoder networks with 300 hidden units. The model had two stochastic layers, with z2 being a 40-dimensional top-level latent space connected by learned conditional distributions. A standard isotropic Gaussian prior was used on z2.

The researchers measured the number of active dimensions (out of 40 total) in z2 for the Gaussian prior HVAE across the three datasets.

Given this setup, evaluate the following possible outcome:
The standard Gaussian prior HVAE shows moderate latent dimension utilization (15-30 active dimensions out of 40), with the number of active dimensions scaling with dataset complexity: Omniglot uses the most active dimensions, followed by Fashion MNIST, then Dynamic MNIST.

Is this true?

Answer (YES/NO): NO